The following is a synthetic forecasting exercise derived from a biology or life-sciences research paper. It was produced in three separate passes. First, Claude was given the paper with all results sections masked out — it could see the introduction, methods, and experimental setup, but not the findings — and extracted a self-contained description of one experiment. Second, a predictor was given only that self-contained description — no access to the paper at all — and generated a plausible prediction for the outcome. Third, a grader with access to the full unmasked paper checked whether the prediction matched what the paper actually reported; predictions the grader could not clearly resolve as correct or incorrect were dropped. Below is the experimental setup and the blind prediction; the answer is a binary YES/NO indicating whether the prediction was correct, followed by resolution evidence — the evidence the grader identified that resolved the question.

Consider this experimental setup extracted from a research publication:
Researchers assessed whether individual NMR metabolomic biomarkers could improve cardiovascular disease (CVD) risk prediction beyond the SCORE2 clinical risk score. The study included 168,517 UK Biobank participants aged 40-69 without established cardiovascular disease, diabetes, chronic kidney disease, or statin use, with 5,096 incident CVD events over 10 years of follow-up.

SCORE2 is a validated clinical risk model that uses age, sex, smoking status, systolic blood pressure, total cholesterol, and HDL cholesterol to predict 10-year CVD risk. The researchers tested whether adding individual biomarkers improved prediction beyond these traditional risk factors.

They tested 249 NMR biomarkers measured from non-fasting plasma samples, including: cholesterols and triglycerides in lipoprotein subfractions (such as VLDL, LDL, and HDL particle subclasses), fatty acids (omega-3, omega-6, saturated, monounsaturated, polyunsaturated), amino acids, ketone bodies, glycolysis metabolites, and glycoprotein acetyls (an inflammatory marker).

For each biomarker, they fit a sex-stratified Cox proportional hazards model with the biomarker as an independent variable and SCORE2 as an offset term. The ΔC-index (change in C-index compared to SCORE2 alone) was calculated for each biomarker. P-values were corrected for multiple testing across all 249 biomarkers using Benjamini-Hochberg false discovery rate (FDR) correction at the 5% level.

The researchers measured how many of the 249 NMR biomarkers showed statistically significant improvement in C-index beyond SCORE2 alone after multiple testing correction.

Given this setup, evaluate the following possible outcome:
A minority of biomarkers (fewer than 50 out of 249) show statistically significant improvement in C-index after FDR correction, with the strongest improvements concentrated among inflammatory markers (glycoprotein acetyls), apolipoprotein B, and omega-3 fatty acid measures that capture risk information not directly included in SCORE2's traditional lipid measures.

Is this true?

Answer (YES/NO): NO